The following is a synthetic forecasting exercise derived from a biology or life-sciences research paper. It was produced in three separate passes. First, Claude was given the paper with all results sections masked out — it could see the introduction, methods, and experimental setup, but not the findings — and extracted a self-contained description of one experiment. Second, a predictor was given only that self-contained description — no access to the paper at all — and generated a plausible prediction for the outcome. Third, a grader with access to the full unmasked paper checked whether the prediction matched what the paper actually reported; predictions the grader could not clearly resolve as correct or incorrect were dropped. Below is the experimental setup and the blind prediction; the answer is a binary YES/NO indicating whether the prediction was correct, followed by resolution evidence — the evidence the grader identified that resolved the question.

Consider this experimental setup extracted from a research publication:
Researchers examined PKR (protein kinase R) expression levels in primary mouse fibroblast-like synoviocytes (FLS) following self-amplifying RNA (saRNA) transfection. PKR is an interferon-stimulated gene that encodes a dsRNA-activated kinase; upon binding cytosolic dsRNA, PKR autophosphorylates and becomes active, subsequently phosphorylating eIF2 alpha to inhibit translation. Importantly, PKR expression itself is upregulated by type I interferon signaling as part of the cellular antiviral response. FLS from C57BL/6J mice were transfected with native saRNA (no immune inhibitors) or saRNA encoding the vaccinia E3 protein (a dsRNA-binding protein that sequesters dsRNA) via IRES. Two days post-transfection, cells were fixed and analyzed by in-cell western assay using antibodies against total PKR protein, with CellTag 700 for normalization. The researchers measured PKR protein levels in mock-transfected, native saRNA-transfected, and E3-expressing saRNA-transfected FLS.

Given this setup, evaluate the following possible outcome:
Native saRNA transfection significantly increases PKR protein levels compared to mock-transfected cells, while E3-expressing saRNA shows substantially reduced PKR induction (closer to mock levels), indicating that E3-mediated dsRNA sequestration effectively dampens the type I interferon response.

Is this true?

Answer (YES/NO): NO